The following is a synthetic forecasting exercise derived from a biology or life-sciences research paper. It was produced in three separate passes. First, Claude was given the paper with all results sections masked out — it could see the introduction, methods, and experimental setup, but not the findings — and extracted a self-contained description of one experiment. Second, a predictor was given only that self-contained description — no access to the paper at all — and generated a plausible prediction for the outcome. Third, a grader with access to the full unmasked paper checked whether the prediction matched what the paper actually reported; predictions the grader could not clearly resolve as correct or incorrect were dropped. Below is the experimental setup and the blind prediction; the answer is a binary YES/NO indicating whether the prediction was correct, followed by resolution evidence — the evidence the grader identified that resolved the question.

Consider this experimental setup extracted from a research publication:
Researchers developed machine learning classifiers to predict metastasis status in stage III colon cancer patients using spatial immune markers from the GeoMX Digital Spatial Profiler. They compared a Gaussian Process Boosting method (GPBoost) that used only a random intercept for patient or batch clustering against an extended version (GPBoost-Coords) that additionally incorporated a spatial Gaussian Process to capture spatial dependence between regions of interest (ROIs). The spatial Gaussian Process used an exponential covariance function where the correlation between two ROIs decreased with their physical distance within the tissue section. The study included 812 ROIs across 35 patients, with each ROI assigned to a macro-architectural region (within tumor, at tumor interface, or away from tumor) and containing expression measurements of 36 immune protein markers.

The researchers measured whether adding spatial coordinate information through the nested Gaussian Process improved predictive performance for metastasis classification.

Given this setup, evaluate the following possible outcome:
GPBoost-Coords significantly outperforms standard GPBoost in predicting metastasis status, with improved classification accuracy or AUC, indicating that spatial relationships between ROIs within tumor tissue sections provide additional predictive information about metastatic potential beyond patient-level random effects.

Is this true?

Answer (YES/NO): NO